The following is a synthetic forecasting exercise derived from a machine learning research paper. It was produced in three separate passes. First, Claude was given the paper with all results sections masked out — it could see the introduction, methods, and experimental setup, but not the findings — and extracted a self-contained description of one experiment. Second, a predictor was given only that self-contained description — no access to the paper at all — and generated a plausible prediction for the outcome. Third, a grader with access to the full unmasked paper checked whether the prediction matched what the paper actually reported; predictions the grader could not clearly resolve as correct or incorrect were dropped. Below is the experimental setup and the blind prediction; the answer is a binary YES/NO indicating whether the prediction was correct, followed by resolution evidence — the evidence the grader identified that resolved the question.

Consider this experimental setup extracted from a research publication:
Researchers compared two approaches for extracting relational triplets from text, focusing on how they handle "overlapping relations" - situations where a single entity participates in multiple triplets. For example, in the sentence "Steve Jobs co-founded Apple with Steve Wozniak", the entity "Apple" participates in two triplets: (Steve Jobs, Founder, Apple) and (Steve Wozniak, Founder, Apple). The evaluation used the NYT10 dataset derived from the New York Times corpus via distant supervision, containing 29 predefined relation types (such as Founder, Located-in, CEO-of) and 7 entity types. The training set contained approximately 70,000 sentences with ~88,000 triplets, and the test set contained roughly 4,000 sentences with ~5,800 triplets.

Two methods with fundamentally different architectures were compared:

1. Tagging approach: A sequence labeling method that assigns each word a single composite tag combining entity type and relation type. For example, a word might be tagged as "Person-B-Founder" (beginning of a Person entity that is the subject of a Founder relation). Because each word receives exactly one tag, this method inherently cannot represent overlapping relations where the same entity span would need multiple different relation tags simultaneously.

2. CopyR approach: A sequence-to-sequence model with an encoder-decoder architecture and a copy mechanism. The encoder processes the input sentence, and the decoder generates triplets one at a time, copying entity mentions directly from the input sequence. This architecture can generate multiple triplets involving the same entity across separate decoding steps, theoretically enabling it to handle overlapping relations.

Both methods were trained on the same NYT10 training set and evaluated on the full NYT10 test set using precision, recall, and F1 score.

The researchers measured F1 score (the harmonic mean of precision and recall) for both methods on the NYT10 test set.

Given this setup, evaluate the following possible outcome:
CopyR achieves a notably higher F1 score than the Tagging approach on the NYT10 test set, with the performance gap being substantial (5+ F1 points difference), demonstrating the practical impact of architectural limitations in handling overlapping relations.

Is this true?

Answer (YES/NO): NO